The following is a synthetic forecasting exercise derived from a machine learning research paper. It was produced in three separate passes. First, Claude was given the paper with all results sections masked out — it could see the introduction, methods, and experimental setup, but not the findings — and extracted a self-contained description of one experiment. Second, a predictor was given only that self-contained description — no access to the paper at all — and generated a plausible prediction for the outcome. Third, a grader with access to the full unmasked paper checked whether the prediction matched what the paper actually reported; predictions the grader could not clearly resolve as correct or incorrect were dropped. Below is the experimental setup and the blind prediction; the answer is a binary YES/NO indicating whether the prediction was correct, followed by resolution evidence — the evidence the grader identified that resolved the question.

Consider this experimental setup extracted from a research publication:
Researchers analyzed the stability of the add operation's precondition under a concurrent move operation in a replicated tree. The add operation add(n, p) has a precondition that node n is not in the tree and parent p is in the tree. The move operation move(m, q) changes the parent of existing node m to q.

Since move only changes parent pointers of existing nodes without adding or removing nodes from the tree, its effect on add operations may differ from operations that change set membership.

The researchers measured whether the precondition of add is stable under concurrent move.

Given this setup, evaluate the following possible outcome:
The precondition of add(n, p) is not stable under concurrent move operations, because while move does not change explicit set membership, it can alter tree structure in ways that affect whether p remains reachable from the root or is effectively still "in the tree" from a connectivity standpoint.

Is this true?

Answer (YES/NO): NO